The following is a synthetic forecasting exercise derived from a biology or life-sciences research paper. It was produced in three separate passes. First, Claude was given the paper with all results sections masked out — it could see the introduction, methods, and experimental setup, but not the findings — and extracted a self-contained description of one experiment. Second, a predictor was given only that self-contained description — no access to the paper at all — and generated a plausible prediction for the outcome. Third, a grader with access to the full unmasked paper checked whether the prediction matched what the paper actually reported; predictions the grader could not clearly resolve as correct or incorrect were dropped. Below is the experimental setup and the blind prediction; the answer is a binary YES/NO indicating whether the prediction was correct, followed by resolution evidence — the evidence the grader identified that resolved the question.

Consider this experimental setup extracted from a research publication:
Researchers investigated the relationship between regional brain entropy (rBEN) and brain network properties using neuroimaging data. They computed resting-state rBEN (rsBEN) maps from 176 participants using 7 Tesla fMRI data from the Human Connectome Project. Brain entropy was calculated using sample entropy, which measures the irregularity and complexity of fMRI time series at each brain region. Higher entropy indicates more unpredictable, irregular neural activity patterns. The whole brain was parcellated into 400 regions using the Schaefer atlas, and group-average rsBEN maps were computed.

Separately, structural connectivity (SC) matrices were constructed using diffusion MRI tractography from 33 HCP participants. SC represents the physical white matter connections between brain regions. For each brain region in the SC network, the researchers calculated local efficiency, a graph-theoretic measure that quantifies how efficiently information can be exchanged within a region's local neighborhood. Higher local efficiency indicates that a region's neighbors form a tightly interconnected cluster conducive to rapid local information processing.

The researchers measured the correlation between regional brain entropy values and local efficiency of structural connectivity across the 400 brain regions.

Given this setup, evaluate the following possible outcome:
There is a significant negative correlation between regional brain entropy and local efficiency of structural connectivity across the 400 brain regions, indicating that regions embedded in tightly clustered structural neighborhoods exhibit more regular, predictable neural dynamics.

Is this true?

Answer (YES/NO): YES